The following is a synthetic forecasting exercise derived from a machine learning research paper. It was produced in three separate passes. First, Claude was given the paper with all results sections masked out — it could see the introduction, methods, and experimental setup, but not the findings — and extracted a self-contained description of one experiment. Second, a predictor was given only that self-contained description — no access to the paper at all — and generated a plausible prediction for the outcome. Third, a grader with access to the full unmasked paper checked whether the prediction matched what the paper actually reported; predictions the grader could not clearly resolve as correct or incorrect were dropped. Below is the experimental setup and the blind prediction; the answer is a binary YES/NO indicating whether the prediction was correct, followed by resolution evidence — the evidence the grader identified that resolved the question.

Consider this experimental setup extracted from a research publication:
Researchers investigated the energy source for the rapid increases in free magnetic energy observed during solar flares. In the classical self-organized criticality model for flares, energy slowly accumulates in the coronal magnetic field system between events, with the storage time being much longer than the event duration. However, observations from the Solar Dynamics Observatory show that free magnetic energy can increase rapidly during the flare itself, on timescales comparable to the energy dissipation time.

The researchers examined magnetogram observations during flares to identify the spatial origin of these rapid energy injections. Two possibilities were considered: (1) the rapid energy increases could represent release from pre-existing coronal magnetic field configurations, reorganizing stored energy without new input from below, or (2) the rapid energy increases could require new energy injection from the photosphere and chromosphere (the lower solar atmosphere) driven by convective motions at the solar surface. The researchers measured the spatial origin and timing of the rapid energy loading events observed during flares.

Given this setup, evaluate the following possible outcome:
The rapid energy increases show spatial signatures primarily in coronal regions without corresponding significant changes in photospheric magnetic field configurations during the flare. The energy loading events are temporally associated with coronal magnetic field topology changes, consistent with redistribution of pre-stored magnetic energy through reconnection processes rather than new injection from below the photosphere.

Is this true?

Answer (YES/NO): NO